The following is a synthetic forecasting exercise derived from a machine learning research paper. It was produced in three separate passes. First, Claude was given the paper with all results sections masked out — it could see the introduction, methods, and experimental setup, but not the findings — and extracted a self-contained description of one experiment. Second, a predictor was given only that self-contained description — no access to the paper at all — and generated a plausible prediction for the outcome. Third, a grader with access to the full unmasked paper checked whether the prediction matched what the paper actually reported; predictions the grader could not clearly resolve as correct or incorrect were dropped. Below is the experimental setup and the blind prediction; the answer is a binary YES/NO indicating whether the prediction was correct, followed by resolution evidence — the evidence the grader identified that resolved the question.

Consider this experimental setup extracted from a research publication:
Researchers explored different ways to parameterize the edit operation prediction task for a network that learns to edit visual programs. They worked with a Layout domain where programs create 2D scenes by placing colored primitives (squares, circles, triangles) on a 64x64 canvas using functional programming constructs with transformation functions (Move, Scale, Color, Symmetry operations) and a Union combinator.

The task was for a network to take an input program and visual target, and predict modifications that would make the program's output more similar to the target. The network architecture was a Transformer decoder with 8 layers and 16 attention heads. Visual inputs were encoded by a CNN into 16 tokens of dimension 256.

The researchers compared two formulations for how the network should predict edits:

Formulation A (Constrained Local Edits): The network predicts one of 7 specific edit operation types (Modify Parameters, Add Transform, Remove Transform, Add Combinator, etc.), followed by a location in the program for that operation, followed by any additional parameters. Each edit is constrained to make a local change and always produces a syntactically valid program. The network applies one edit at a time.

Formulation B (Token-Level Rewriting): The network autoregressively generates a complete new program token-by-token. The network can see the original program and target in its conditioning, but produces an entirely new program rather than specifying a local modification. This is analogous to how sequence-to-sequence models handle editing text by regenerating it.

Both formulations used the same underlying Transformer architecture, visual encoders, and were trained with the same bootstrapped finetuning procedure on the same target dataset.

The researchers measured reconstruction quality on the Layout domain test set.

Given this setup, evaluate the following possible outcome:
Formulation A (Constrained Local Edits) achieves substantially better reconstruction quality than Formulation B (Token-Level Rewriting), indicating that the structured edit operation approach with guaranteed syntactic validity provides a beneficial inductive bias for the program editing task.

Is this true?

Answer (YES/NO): YES